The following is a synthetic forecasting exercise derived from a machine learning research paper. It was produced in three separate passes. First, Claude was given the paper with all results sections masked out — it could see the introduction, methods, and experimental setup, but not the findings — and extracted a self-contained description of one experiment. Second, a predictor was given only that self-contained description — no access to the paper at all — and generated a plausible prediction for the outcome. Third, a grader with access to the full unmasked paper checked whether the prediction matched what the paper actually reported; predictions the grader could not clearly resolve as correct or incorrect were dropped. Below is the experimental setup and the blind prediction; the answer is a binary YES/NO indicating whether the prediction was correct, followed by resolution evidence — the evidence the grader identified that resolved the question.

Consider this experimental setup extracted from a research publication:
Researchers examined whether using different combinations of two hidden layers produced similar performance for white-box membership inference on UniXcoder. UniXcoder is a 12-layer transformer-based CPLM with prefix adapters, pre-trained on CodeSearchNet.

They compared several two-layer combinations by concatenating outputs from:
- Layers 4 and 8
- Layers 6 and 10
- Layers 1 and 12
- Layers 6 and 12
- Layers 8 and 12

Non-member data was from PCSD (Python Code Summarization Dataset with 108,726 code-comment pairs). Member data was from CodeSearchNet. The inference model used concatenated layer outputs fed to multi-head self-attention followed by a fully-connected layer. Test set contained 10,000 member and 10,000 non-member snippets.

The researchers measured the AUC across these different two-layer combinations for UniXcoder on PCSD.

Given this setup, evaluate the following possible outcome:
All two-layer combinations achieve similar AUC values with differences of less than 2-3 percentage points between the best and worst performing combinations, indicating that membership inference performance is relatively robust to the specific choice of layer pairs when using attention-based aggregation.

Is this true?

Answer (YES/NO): YES